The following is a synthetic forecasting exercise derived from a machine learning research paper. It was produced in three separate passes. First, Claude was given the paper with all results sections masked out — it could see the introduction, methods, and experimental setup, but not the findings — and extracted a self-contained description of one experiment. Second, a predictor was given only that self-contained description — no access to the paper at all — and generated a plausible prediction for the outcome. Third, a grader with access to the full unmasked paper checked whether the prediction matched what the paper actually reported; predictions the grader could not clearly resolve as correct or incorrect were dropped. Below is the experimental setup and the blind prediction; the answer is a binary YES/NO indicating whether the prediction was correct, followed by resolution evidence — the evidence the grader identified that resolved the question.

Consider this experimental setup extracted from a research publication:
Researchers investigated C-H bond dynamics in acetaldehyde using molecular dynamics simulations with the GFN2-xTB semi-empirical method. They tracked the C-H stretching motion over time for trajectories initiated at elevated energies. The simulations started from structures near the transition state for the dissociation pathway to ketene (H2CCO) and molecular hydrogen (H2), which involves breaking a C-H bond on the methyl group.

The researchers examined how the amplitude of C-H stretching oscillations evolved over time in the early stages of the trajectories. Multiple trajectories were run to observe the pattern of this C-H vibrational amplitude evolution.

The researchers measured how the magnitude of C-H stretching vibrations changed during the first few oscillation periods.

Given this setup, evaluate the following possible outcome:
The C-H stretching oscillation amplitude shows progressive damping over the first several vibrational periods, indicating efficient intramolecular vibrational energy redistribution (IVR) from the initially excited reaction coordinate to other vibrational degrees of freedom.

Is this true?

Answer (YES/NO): YES